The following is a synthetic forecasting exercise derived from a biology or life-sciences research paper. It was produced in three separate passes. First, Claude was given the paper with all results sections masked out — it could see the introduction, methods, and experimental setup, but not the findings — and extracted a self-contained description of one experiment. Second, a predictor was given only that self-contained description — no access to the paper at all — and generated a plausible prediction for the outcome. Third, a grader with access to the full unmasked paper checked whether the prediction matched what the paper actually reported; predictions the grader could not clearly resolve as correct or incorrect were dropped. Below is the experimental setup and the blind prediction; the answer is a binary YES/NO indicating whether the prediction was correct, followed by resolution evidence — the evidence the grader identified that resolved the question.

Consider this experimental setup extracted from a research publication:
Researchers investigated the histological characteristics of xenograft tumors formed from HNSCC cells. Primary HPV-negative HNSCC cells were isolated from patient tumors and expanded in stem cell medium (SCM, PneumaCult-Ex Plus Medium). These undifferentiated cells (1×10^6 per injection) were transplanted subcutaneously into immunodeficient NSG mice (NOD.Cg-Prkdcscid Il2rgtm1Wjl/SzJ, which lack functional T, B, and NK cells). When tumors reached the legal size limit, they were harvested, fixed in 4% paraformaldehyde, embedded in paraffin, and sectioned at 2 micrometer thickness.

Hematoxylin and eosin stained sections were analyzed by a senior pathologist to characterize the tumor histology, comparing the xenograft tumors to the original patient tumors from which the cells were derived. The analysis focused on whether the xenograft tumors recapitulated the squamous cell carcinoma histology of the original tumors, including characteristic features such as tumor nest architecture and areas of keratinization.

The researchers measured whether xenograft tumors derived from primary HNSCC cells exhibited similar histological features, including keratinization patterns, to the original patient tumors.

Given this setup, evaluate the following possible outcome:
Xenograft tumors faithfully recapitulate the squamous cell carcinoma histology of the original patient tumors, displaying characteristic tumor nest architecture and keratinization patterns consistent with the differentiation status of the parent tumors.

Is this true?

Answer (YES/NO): NO